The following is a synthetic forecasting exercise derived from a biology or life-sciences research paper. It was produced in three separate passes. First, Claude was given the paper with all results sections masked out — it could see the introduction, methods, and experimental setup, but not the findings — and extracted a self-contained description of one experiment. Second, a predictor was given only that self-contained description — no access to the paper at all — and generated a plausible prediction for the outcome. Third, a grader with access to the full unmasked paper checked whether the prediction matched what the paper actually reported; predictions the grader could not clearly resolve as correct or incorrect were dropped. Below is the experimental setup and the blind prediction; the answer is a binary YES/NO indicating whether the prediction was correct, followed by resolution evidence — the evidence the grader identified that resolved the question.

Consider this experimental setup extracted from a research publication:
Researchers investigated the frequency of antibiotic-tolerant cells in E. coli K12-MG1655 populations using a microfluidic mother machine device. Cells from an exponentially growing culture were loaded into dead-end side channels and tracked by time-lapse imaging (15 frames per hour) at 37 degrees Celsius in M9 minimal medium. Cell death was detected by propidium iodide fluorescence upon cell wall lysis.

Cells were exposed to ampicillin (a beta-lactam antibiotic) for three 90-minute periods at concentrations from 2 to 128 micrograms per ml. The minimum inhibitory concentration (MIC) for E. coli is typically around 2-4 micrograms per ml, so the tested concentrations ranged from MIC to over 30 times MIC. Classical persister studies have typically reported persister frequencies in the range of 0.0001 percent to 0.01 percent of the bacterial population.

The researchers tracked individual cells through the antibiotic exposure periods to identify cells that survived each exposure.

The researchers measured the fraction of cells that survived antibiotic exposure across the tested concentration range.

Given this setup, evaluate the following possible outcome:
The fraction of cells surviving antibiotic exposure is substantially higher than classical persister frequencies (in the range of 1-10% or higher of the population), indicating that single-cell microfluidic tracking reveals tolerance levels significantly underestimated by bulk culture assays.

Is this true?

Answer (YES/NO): YES